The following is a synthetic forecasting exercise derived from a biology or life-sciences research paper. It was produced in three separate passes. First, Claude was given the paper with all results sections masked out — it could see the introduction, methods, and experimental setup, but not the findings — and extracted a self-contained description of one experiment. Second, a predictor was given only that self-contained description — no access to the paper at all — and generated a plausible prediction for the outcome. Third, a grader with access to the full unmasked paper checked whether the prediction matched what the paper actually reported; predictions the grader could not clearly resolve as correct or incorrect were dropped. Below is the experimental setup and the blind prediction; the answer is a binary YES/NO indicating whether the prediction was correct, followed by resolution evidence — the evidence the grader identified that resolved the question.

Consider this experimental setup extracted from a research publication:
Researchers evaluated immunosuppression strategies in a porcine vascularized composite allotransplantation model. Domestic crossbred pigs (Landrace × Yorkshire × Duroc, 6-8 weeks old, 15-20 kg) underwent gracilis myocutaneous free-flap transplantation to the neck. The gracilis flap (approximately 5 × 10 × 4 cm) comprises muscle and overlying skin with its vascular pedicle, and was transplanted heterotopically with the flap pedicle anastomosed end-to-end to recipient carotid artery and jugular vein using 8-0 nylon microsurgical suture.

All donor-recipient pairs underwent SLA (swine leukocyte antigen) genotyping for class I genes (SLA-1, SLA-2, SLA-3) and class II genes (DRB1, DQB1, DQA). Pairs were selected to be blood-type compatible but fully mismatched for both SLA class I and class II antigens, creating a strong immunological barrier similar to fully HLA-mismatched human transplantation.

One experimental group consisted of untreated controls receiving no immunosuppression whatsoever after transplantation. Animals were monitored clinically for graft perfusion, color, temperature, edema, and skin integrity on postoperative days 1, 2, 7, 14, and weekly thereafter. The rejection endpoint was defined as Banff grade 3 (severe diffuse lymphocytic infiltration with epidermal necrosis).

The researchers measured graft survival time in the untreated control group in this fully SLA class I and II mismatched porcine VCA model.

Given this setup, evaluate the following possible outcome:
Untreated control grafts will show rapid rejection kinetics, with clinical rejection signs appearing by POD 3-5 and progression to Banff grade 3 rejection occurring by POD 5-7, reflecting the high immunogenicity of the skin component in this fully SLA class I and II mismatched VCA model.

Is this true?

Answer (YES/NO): YES